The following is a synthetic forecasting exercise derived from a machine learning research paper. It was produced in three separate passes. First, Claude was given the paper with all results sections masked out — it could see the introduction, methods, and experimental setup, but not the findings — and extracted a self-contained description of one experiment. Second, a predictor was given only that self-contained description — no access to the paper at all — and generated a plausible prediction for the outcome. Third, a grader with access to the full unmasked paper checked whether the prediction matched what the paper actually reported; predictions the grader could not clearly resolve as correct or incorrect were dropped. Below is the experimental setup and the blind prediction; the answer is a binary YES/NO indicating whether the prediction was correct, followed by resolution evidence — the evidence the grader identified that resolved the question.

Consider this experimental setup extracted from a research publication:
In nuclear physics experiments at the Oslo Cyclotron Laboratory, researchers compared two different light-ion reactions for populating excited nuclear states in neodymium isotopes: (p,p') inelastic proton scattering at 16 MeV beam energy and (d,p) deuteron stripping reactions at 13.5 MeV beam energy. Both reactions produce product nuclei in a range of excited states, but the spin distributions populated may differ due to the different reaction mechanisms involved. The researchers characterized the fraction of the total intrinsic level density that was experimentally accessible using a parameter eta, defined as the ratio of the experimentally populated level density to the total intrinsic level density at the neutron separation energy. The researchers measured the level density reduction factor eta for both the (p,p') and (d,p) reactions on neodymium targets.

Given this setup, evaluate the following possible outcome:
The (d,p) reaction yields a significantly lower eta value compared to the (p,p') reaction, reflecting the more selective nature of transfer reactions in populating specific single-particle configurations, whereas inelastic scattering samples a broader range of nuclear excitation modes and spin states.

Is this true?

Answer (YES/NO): YES